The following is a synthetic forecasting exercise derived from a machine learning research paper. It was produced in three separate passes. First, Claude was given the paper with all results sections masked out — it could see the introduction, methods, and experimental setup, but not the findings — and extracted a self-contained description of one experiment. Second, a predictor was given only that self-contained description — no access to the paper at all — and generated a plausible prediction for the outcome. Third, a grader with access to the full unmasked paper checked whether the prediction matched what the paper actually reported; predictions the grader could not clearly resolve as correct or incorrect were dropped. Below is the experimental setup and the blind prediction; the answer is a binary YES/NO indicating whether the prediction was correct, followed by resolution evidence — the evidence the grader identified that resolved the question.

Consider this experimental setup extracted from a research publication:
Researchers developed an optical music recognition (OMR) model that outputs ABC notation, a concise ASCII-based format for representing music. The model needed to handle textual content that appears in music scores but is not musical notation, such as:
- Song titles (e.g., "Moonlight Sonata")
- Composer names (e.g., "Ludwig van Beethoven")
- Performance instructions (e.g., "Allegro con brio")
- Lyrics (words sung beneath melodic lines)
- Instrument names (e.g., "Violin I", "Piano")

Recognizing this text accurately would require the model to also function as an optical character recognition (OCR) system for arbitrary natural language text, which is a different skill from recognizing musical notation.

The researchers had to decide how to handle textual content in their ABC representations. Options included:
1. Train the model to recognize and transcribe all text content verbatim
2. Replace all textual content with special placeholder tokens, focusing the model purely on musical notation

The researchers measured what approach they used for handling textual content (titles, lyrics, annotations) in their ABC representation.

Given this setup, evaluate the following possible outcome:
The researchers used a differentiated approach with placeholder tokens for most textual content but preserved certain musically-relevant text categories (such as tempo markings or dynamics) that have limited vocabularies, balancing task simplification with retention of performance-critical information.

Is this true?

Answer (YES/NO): NO